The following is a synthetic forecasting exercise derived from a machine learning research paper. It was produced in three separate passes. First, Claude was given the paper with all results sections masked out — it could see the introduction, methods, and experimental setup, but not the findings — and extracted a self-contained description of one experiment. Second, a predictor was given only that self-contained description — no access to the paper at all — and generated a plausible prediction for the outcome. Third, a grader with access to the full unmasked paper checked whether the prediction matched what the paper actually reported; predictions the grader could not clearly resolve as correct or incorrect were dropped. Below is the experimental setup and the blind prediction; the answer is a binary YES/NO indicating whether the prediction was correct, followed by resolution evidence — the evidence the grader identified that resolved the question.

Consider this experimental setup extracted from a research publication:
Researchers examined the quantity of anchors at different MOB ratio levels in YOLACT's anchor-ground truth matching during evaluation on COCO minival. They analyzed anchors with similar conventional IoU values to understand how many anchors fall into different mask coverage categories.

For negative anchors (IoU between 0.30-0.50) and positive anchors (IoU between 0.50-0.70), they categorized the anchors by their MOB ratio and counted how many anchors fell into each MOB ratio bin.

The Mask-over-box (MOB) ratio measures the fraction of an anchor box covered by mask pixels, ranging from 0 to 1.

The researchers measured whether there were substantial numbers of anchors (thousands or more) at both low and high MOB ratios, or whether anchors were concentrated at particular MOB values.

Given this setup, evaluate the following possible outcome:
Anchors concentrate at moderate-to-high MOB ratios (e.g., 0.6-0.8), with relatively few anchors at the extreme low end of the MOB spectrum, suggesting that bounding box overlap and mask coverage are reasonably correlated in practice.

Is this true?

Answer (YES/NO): NO